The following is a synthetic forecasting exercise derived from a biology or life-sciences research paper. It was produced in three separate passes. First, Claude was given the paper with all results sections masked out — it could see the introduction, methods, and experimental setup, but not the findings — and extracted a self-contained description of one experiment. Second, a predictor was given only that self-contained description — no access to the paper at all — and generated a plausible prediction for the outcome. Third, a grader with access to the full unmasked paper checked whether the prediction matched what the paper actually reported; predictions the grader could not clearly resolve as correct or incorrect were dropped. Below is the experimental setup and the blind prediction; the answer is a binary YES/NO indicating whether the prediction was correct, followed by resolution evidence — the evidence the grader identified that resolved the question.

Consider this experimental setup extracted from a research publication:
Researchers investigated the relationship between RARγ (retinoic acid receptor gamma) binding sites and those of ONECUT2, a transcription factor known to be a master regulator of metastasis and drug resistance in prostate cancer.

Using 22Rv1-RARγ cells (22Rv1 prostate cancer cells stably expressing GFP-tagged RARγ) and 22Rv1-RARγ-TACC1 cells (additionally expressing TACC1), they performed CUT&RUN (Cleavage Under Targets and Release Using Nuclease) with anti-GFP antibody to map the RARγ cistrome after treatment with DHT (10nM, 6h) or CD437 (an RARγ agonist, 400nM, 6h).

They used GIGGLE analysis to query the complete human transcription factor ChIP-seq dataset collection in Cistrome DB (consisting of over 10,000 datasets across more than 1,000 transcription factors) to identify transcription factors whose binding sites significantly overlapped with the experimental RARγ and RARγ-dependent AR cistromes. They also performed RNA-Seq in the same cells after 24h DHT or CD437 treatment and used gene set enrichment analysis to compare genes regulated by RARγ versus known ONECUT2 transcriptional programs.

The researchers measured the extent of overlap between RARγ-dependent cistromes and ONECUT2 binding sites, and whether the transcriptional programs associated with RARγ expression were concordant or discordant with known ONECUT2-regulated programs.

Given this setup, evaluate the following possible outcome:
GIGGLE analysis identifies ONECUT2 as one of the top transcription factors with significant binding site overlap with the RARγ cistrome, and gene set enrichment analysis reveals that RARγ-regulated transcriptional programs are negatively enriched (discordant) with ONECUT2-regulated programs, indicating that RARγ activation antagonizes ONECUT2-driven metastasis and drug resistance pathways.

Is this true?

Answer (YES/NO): YES